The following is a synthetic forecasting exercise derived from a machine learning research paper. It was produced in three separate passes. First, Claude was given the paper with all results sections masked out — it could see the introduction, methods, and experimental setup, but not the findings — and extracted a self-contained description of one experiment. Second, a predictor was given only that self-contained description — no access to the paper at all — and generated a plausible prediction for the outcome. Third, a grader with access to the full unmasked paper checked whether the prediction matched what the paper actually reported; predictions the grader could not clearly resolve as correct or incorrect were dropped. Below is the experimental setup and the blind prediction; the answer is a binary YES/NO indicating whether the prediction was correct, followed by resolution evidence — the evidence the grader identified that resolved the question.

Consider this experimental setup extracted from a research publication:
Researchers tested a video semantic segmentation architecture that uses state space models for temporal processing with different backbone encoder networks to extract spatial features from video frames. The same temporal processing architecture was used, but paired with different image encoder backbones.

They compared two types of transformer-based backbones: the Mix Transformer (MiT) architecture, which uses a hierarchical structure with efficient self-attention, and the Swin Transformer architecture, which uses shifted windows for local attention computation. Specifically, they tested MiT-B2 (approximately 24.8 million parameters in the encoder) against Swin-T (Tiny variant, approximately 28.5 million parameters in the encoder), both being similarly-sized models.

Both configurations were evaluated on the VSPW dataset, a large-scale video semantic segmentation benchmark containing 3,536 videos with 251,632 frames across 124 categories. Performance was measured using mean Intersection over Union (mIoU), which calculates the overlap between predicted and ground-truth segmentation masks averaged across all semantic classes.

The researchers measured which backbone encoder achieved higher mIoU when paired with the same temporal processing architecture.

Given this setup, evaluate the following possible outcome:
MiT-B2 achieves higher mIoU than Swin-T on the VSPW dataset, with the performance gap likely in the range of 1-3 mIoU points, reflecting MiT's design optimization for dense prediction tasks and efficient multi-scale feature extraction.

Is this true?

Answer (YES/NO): YES